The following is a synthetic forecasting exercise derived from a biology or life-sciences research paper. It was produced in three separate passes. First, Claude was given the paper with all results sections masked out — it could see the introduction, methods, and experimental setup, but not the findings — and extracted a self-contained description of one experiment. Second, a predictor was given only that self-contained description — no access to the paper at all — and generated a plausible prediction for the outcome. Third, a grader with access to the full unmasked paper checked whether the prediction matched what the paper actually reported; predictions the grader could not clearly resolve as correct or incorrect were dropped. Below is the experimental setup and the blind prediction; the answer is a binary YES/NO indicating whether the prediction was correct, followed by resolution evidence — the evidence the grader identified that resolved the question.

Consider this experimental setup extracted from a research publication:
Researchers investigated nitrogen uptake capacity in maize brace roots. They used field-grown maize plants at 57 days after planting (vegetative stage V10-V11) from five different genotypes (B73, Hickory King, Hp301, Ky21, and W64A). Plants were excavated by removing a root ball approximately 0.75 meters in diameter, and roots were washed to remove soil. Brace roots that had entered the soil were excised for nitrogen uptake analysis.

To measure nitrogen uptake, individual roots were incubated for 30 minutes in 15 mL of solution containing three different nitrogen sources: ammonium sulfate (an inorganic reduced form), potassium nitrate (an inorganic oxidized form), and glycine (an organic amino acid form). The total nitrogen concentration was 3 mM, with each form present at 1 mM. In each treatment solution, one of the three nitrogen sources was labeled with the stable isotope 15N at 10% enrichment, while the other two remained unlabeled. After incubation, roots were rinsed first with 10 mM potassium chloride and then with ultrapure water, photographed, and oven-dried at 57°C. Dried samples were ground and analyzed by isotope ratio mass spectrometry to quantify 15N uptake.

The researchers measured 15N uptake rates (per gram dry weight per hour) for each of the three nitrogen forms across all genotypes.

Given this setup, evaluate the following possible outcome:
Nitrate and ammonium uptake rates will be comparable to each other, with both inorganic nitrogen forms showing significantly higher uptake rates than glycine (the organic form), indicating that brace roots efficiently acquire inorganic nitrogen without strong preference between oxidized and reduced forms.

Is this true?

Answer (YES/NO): NO